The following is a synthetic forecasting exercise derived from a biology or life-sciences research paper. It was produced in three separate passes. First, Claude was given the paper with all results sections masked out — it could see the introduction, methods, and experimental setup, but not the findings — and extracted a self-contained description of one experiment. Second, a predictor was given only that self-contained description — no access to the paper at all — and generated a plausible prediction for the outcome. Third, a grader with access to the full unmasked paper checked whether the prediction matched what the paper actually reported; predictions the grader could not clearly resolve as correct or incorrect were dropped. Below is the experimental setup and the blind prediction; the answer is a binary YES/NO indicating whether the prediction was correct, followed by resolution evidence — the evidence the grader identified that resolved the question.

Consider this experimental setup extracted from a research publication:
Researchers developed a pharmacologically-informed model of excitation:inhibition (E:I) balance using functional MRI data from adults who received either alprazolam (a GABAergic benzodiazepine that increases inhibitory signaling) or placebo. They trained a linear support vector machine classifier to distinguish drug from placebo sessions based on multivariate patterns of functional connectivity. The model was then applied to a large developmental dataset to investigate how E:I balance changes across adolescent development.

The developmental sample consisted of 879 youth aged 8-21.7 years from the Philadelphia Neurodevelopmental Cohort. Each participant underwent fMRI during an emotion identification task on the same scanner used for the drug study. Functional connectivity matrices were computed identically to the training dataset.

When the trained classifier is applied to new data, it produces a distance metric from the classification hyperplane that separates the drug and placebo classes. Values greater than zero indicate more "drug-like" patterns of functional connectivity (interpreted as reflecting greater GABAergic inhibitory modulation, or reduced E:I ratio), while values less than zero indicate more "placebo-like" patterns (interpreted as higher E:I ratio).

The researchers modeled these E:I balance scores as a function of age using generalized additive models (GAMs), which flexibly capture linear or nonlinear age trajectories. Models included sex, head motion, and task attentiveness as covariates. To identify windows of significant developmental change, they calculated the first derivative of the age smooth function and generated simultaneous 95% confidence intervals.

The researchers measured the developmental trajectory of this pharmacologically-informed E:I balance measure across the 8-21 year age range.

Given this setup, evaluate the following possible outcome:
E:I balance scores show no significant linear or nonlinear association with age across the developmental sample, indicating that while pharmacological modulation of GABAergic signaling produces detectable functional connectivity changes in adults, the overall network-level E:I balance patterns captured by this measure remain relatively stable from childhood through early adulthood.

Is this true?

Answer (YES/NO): NO